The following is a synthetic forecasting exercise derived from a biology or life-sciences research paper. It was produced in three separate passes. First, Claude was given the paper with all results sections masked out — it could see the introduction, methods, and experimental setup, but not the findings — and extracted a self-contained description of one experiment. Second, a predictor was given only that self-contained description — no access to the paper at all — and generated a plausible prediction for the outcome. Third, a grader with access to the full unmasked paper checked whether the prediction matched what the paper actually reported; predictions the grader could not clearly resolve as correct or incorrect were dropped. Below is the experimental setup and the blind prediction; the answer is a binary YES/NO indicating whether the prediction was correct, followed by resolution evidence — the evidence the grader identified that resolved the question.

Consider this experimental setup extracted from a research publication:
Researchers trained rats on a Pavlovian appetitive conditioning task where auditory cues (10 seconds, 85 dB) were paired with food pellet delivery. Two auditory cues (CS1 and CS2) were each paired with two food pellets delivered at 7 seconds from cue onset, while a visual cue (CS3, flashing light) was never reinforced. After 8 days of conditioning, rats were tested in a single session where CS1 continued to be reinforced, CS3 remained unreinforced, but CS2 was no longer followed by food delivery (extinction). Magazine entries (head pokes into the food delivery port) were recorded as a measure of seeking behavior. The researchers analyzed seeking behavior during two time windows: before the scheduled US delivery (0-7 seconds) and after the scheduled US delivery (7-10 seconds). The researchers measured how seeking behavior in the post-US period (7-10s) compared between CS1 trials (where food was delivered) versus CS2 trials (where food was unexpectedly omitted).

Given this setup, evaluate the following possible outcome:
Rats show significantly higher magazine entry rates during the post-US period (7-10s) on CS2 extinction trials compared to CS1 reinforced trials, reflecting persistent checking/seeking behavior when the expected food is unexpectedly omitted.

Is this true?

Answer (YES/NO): YES